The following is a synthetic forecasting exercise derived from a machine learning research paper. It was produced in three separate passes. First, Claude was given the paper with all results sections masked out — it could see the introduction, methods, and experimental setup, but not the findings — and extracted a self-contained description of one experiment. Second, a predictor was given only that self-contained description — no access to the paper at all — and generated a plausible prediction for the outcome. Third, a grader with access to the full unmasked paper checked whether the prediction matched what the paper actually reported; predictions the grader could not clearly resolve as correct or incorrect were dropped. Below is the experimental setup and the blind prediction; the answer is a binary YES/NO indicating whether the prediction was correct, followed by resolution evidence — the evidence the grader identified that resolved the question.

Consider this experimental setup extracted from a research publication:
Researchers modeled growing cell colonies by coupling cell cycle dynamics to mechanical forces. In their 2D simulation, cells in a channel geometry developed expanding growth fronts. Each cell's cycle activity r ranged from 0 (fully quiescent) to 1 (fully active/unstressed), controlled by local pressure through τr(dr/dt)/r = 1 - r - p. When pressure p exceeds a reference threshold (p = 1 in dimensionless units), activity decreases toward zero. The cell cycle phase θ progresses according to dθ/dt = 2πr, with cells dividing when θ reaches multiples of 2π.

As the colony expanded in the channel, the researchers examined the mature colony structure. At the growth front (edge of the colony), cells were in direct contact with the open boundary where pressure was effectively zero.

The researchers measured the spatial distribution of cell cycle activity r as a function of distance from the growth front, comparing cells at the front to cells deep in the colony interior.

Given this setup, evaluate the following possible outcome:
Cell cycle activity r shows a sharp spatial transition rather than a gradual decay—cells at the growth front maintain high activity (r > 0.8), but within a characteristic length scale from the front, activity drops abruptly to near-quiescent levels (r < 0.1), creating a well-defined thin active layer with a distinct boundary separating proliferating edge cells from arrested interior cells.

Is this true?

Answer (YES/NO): NO